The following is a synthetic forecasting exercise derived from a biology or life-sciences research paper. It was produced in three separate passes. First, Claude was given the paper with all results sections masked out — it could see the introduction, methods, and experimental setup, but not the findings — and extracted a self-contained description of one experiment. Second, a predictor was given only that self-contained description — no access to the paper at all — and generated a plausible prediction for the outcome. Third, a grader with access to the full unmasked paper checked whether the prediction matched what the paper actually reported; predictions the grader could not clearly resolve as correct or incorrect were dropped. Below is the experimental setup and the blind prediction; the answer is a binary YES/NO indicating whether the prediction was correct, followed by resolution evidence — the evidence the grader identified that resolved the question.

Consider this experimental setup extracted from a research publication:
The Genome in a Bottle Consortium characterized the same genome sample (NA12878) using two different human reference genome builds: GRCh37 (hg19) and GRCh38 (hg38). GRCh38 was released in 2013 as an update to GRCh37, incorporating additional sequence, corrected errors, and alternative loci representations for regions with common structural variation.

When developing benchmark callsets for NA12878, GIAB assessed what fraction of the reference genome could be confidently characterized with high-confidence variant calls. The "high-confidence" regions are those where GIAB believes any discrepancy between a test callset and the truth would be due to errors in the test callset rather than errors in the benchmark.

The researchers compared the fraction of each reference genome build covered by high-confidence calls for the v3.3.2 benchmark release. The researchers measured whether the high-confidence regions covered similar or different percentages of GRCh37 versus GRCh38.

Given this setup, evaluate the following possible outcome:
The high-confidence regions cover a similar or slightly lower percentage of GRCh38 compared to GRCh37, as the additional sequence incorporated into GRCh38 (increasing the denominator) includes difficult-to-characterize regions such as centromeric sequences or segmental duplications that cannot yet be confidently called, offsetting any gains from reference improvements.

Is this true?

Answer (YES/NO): YES